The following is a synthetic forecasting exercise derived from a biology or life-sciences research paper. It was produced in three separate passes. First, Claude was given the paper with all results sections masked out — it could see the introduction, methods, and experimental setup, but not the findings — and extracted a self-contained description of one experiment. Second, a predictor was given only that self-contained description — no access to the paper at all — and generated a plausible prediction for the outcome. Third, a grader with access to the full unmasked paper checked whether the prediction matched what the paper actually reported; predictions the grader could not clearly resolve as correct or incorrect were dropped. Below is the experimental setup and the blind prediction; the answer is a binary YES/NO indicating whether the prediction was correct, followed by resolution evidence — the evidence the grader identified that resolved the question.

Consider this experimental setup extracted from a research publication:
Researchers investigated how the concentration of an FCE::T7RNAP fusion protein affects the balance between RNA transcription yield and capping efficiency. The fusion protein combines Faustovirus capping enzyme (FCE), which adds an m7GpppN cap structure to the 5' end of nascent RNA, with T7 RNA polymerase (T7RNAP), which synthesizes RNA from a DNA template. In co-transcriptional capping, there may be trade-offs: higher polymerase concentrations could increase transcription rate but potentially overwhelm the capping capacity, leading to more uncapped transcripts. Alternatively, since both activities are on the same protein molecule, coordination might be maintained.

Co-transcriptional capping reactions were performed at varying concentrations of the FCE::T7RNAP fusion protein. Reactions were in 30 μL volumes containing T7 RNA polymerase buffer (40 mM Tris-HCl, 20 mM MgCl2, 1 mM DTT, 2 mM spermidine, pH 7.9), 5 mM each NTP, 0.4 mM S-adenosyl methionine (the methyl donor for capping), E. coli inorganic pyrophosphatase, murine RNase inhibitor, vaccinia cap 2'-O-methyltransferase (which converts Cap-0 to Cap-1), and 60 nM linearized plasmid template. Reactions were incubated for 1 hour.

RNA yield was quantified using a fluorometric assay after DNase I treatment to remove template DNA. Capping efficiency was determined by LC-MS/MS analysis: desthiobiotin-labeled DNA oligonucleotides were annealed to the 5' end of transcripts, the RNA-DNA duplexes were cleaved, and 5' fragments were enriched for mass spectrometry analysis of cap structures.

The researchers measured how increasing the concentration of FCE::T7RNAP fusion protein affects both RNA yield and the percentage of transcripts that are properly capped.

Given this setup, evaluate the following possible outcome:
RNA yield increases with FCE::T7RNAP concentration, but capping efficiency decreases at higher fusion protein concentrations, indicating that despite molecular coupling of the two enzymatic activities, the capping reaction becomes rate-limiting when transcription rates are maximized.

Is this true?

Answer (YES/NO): NO